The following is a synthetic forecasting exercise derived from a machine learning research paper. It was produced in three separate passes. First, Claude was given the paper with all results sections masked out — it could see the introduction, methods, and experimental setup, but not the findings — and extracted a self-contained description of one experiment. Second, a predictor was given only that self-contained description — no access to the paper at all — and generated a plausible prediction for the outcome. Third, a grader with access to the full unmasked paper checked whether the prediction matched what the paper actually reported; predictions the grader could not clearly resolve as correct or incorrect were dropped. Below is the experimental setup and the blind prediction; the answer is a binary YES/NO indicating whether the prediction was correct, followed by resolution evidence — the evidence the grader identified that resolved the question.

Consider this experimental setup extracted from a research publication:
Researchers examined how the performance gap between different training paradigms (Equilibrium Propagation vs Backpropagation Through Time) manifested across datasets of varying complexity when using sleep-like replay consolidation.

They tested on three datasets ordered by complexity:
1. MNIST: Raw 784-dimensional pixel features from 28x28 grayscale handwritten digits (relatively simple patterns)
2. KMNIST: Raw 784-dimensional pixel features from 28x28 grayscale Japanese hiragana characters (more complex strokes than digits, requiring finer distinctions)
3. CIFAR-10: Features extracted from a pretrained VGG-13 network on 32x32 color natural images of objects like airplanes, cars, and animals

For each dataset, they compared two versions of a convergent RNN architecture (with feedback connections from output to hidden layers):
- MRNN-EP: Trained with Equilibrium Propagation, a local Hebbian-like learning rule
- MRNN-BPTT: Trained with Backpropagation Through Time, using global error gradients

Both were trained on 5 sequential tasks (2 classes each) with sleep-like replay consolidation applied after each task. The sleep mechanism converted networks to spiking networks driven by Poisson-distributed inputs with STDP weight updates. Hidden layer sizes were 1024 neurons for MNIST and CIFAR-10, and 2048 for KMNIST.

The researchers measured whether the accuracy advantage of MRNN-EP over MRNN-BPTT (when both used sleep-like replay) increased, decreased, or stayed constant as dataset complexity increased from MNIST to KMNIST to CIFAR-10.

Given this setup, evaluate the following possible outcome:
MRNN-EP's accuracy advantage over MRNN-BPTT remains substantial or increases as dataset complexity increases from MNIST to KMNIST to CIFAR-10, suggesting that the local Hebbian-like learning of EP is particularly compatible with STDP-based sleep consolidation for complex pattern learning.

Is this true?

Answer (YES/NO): YES